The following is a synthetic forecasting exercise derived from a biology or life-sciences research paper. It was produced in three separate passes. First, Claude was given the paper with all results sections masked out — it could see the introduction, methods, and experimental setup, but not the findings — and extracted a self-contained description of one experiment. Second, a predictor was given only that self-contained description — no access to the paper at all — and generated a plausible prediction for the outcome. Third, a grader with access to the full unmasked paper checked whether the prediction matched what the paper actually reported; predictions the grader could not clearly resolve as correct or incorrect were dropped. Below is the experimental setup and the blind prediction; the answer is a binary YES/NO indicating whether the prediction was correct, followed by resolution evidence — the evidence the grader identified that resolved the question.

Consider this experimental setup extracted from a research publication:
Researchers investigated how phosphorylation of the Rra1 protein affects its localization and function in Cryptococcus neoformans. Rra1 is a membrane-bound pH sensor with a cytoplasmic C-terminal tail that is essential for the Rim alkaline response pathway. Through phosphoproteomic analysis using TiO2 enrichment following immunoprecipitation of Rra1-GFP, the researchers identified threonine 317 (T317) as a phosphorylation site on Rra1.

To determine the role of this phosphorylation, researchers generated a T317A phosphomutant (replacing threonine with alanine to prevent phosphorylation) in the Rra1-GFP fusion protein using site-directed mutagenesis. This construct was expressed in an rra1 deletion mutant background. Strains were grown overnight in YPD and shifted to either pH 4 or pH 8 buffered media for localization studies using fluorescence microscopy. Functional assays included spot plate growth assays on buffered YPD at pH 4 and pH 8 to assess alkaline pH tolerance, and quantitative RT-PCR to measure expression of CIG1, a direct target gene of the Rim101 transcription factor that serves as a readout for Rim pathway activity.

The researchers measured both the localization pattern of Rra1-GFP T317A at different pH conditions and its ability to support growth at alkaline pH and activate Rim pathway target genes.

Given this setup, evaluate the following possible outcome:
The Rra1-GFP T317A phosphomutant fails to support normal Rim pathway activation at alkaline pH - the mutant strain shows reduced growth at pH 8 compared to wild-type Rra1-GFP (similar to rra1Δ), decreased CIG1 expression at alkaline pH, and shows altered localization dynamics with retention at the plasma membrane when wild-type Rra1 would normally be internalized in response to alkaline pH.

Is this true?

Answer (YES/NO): NO